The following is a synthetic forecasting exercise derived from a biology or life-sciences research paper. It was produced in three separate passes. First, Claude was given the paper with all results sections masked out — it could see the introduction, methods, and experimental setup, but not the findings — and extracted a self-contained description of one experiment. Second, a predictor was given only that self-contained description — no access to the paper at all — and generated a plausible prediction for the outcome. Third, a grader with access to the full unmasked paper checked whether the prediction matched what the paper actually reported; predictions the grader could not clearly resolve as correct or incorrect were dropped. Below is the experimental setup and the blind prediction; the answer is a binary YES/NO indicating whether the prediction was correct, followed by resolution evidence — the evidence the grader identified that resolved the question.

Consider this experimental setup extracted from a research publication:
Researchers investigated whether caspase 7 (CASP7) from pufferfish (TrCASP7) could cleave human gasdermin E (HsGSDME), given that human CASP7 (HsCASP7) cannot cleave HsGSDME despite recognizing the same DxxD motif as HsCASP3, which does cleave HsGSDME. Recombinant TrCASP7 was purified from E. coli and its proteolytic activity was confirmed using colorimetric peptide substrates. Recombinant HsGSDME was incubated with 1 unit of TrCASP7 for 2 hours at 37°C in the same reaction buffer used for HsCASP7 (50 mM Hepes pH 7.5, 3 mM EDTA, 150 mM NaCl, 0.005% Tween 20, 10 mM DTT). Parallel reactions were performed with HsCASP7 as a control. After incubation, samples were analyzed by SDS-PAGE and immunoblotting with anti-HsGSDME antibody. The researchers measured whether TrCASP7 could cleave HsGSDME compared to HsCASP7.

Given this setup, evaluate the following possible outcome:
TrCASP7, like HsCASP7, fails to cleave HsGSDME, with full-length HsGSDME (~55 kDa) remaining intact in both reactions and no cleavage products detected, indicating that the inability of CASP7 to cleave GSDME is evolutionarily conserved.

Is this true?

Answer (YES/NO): NO